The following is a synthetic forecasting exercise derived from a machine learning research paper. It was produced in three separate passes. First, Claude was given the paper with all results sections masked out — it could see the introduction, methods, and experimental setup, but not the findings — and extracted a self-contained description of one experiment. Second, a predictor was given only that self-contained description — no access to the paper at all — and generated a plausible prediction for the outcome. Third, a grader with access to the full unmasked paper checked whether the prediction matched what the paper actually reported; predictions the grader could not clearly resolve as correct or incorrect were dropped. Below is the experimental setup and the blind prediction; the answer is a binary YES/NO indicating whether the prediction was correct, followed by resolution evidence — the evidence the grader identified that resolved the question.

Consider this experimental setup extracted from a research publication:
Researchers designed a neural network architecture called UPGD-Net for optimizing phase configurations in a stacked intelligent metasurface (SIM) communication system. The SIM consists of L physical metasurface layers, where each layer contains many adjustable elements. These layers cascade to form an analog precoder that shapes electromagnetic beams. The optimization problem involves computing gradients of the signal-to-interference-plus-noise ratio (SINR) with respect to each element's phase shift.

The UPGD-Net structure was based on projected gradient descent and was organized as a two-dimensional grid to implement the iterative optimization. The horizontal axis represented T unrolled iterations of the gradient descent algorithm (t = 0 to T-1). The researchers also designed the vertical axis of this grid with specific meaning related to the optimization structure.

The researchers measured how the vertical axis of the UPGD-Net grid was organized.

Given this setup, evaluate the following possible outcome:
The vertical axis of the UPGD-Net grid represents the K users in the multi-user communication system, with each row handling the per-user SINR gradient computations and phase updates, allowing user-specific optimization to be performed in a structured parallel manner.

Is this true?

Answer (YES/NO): NO